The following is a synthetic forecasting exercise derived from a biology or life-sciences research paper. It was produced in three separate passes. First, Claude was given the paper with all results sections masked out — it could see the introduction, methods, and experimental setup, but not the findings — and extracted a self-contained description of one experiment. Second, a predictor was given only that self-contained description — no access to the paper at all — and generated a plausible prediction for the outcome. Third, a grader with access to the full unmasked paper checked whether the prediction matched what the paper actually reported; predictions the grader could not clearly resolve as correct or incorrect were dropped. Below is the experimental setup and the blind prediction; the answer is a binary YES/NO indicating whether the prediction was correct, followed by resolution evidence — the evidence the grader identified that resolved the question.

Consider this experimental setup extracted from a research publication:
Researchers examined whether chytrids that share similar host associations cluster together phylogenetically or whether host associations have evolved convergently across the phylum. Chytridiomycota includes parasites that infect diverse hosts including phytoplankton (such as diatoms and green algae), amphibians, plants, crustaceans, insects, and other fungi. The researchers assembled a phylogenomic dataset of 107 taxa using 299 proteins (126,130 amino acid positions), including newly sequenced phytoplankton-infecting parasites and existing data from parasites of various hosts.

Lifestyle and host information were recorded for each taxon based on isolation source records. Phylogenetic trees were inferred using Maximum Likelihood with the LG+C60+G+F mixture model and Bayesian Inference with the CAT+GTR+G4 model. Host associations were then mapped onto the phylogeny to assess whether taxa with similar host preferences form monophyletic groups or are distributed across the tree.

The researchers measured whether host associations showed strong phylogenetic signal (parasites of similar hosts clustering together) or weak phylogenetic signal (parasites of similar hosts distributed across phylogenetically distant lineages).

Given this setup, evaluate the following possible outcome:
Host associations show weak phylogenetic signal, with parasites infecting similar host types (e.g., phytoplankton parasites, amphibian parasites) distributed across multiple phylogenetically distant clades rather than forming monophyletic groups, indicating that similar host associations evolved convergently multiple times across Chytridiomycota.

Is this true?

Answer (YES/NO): YES